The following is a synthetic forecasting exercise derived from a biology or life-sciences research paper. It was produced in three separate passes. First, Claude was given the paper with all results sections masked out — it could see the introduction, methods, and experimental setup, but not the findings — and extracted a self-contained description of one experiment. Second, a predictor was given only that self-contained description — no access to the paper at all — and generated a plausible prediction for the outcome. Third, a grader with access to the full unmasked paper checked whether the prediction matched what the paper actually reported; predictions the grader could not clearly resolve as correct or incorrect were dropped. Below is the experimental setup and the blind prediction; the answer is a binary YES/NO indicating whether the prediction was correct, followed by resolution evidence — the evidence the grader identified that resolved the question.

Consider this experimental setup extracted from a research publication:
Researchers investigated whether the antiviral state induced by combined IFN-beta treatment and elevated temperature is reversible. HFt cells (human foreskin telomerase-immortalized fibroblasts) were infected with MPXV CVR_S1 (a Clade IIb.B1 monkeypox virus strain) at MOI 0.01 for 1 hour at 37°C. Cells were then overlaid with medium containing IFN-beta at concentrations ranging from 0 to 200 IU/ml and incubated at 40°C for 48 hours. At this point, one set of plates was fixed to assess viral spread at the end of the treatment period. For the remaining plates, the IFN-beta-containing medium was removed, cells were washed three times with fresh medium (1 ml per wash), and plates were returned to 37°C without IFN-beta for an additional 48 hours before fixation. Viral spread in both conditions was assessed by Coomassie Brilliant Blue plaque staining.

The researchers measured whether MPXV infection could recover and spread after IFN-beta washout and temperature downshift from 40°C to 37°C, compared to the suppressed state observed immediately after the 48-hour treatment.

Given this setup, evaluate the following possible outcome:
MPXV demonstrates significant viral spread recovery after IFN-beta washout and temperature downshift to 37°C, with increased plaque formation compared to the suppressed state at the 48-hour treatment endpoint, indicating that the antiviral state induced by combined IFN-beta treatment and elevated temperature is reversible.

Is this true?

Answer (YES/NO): YES